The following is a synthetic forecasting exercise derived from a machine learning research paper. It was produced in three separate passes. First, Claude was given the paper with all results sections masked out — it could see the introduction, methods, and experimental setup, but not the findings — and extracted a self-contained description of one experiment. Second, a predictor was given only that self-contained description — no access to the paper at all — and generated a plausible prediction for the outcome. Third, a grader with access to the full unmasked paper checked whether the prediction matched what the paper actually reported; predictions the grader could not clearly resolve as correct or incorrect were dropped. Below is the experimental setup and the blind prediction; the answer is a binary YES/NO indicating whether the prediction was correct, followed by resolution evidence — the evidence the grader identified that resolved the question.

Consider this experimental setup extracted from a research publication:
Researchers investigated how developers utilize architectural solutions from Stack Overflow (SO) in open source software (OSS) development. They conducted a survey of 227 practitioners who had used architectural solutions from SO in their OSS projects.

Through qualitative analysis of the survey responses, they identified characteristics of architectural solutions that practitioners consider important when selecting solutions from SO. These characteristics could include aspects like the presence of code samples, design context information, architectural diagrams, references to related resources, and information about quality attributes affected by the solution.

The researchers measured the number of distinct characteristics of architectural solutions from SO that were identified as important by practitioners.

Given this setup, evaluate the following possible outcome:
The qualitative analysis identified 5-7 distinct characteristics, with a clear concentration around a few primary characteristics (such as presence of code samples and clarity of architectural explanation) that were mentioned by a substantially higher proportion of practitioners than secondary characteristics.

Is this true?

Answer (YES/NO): NO